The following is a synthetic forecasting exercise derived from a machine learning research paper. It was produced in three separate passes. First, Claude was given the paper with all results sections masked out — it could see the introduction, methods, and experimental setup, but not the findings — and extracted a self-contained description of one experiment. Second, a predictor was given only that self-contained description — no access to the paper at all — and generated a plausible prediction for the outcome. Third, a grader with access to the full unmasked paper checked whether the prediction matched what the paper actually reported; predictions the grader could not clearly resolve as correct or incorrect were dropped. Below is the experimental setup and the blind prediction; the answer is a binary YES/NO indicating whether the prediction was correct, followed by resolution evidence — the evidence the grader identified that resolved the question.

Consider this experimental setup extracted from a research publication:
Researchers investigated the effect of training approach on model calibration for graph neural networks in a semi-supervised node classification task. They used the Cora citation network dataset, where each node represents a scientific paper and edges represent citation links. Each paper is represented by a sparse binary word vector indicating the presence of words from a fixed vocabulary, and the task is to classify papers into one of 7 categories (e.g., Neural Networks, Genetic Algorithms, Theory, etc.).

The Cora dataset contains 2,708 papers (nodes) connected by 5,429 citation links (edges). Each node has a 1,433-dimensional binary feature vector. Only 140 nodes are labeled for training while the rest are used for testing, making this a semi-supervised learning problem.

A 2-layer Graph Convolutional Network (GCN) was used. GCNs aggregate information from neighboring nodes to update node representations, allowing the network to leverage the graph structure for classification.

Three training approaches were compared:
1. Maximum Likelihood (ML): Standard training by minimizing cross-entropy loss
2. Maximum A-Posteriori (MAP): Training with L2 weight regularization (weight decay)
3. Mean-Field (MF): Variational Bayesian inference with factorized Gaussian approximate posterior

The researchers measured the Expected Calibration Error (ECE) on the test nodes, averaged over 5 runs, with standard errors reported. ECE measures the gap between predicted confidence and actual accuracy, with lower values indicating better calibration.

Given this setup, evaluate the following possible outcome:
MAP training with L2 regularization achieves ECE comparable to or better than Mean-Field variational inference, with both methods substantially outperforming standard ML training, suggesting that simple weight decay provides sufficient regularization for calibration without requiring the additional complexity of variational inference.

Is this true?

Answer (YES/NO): NO